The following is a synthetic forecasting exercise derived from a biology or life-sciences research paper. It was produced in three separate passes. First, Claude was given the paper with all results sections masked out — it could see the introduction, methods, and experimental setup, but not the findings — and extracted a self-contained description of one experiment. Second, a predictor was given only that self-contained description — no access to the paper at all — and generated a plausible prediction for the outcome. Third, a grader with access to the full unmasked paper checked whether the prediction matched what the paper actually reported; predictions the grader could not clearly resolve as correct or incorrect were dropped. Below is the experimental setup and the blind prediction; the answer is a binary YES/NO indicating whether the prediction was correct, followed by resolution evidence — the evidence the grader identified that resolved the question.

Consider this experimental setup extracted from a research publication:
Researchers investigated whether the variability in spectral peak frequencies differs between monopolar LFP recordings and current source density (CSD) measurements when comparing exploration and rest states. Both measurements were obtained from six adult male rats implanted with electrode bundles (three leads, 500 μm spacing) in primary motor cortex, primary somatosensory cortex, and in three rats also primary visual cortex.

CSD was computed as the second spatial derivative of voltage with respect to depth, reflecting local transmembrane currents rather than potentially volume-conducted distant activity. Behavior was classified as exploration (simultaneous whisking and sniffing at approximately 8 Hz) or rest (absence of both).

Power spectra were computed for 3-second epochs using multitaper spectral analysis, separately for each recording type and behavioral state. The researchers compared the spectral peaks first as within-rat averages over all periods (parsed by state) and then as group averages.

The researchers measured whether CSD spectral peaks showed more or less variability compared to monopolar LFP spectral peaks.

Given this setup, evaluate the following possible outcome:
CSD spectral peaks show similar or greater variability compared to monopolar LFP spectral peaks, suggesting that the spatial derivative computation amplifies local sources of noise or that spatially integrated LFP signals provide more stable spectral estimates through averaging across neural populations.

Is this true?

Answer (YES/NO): YES